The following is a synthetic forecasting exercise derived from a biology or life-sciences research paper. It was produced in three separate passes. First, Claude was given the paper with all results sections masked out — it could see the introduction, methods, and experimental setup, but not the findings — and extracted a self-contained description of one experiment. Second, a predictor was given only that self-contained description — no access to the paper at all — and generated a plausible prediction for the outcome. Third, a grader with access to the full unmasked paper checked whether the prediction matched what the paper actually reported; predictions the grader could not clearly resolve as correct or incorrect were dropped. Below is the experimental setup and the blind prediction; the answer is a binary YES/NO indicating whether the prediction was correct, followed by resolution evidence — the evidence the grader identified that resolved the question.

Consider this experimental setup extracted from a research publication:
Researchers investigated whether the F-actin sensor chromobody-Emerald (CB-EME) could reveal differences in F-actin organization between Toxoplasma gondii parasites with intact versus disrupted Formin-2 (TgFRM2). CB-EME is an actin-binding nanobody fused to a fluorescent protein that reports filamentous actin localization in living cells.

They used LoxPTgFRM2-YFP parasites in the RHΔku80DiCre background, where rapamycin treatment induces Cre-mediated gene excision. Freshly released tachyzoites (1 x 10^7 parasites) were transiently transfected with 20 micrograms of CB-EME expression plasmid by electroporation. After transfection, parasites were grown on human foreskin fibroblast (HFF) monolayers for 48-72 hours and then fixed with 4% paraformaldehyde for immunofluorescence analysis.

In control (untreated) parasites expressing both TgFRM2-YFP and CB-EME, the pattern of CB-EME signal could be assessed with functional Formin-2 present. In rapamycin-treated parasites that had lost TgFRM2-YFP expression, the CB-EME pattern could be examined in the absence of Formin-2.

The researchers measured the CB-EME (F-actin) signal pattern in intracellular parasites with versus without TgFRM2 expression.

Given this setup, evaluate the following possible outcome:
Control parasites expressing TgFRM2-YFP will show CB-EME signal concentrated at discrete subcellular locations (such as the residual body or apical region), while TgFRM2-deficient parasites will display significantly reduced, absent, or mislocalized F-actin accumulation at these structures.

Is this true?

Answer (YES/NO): YES